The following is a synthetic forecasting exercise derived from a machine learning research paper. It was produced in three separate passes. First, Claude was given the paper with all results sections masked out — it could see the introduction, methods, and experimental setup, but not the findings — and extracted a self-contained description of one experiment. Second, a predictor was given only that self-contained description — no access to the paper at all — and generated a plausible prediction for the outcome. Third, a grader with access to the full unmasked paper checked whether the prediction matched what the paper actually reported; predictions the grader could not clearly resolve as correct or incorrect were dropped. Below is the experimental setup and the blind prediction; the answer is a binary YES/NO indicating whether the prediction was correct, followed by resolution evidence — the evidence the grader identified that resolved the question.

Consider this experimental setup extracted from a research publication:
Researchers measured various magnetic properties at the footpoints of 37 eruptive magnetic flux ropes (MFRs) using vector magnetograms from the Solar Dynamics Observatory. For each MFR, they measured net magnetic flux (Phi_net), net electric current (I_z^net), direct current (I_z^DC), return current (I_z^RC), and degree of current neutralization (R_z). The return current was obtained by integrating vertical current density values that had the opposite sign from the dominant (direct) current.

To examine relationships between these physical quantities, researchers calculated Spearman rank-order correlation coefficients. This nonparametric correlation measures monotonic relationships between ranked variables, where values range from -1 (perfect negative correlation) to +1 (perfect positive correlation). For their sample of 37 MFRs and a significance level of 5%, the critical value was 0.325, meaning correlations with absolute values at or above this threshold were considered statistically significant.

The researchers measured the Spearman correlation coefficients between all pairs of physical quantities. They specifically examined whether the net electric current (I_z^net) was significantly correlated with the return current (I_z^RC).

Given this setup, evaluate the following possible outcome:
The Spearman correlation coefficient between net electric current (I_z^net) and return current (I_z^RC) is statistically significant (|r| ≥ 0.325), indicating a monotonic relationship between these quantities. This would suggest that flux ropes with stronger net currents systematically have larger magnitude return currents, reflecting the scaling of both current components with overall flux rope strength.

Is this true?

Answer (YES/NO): NO